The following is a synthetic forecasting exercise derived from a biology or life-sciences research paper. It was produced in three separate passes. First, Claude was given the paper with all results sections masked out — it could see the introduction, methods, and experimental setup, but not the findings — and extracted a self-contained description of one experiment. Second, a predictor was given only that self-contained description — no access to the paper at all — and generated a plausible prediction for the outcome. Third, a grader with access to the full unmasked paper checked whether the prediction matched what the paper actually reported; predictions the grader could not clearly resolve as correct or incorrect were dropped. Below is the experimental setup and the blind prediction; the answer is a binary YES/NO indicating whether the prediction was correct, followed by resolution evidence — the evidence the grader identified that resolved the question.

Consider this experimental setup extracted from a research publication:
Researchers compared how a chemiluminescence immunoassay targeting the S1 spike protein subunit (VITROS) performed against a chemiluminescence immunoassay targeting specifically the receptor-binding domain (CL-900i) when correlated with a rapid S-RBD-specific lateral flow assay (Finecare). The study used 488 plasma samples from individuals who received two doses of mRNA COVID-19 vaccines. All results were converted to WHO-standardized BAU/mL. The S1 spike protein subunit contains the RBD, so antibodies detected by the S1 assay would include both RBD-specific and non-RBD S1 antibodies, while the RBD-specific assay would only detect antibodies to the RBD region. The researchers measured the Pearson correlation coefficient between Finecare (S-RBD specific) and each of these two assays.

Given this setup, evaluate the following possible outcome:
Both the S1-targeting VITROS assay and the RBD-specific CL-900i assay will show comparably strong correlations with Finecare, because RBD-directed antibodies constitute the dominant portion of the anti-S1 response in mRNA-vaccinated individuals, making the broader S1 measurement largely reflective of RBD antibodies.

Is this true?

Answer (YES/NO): NO